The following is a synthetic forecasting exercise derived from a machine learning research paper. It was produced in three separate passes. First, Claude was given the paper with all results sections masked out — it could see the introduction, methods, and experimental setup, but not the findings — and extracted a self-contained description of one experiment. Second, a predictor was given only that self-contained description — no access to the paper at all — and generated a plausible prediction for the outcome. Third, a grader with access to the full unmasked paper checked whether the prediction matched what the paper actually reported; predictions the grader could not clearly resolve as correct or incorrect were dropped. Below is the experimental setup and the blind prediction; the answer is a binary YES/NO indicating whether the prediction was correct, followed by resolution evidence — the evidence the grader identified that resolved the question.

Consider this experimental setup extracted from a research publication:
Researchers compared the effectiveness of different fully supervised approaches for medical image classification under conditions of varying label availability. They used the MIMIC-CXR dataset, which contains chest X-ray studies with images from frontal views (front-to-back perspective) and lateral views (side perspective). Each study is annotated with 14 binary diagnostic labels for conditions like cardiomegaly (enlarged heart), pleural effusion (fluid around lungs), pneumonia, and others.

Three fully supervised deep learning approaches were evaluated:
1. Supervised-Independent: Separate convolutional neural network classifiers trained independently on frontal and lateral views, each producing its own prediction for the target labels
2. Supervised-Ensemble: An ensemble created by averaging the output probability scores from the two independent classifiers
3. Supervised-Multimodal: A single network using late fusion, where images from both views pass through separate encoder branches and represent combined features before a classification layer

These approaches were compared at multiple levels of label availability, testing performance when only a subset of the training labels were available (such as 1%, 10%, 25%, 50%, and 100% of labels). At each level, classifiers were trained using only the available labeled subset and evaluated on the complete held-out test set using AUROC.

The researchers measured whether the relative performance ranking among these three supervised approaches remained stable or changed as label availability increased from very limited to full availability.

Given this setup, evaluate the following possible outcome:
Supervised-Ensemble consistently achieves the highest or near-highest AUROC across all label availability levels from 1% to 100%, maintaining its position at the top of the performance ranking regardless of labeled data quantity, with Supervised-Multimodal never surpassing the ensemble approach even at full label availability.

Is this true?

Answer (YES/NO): YES